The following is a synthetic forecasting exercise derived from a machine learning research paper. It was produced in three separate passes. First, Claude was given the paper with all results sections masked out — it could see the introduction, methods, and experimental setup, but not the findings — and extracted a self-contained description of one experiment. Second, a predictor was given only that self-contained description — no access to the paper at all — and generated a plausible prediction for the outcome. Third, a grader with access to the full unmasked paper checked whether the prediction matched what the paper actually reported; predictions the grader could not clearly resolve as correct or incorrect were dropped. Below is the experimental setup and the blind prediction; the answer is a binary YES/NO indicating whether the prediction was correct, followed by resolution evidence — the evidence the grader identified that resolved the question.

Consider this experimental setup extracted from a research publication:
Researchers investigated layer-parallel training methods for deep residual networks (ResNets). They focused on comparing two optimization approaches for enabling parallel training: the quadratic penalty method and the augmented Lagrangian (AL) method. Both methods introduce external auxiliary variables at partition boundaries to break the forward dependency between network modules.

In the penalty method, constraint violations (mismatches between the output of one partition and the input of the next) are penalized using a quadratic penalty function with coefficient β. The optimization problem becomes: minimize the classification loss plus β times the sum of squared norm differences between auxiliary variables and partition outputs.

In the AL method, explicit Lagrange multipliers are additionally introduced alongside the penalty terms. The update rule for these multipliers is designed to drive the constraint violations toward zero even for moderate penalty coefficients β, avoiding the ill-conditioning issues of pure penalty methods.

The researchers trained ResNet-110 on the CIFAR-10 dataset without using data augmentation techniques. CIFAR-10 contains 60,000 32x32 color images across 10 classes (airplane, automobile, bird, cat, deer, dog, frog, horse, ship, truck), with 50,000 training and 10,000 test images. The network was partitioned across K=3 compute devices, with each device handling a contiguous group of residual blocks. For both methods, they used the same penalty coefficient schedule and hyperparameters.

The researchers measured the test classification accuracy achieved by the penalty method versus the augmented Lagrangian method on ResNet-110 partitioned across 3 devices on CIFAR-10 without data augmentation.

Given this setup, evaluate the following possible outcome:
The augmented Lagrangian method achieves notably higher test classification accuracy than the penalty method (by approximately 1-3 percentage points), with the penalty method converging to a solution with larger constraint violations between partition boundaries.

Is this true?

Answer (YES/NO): NO